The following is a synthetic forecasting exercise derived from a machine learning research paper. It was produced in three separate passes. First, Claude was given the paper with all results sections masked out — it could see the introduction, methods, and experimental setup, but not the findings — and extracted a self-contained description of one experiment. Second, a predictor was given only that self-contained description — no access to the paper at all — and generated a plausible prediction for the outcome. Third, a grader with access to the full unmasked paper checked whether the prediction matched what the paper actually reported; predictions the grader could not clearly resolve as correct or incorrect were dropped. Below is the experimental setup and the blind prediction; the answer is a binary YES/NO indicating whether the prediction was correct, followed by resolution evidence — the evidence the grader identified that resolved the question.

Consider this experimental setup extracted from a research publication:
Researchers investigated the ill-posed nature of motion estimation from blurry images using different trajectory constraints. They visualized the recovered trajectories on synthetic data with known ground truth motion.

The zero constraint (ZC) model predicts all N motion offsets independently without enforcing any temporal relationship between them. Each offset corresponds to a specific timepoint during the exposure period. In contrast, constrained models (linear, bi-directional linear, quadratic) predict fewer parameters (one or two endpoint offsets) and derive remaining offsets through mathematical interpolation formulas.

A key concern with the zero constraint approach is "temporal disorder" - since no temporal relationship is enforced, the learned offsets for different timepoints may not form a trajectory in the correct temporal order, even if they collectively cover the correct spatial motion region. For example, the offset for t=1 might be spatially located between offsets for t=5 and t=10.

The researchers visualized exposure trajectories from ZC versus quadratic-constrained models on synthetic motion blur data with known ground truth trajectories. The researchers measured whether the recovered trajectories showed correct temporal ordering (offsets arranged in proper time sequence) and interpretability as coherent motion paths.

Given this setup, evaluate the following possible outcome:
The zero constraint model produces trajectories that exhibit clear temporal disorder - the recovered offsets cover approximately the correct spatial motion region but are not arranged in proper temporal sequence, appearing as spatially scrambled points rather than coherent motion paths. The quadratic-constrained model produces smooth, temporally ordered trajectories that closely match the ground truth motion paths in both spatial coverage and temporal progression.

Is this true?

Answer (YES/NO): YES